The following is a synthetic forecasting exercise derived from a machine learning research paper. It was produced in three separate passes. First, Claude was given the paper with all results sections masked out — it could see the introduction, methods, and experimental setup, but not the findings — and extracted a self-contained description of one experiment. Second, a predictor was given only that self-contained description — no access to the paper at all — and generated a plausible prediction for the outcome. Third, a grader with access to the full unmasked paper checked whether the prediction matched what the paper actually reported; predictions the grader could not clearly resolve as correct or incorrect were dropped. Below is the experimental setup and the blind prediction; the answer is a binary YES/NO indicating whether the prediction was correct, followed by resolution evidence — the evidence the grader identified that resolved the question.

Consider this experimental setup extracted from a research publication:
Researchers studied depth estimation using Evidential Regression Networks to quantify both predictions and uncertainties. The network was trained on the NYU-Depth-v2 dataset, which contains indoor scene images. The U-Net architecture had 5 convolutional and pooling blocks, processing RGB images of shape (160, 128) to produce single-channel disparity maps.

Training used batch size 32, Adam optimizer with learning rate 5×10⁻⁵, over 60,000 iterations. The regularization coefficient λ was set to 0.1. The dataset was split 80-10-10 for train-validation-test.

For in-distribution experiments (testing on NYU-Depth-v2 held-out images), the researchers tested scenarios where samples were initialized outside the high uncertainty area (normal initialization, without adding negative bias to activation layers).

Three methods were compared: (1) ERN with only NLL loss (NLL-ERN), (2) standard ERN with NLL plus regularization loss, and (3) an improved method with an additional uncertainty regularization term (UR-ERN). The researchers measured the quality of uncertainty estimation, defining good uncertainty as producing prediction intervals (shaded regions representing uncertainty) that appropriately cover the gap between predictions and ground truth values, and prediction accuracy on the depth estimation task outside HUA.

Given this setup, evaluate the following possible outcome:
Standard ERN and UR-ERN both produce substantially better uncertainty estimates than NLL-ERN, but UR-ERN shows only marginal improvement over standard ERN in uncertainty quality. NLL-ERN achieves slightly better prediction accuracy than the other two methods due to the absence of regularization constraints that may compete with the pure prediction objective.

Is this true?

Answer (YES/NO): NO